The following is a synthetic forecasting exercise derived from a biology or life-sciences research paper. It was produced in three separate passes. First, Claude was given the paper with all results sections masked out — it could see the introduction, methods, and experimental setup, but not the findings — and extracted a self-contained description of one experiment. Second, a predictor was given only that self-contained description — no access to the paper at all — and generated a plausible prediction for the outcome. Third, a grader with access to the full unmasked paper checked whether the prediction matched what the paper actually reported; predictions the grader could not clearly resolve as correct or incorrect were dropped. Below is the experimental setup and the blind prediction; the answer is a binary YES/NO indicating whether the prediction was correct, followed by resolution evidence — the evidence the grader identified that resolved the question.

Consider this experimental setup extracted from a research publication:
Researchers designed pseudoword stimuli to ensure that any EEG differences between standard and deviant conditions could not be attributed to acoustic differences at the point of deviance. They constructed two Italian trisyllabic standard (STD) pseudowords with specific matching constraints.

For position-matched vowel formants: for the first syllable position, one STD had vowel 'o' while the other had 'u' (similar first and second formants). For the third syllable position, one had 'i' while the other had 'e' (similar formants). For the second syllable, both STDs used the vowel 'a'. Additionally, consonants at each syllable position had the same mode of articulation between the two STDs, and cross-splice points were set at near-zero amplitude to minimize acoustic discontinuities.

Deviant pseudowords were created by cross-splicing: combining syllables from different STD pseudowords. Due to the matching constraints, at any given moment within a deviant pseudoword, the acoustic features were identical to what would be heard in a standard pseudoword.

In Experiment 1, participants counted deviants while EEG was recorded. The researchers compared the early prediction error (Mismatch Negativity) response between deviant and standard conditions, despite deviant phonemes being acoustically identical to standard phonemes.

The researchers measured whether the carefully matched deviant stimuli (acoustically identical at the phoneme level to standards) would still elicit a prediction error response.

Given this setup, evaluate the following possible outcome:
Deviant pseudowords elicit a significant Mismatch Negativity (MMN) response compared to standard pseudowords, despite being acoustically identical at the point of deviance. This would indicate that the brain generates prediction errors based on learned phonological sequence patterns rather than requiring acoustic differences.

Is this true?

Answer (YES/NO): YES